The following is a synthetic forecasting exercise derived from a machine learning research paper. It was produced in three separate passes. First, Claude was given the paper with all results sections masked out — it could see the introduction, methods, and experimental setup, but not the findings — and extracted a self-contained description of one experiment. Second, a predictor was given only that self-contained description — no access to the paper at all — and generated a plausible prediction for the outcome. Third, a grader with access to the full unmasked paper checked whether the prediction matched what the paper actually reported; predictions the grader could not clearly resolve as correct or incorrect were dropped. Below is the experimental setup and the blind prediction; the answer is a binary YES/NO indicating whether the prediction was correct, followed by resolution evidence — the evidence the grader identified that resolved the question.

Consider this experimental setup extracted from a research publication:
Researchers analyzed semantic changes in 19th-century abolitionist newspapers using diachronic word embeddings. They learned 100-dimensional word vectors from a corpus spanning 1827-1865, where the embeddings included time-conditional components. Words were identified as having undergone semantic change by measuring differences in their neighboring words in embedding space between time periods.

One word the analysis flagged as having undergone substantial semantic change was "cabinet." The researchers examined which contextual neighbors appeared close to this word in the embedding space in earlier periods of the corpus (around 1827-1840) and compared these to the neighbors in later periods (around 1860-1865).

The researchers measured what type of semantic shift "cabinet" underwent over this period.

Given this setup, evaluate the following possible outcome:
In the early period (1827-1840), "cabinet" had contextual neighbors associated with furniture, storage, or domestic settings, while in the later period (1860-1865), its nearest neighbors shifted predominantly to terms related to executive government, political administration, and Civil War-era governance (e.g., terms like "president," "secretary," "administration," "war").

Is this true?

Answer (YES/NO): NO